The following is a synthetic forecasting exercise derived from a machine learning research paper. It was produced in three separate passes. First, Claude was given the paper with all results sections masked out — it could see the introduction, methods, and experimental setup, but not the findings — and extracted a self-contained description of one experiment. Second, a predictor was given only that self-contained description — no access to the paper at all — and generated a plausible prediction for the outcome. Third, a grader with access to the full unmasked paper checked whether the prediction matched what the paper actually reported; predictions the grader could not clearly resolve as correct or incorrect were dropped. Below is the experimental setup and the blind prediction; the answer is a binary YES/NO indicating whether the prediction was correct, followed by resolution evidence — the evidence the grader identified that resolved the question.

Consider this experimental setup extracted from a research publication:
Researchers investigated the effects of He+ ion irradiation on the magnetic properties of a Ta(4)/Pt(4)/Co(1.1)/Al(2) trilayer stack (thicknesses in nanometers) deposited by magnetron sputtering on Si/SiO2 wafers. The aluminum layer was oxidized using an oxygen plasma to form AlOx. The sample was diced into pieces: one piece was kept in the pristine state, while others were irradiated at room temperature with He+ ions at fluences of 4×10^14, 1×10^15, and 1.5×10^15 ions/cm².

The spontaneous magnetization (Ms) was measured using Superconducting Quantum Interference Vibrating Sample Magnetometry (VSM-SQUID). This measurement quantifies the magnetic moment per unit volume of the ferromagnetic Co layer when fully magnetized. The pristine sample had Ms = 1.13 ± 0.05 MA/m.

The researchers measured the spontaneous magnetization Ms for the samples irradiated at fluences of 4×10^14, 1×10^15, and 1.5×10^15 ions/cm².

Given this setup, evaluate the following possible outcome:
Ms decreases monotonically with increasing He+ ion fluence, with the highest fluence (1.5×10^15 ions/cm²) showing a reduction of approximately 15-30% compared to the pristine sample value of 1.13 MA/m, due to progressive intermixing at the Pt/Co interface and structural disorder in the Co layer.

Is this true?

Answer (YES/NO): NO